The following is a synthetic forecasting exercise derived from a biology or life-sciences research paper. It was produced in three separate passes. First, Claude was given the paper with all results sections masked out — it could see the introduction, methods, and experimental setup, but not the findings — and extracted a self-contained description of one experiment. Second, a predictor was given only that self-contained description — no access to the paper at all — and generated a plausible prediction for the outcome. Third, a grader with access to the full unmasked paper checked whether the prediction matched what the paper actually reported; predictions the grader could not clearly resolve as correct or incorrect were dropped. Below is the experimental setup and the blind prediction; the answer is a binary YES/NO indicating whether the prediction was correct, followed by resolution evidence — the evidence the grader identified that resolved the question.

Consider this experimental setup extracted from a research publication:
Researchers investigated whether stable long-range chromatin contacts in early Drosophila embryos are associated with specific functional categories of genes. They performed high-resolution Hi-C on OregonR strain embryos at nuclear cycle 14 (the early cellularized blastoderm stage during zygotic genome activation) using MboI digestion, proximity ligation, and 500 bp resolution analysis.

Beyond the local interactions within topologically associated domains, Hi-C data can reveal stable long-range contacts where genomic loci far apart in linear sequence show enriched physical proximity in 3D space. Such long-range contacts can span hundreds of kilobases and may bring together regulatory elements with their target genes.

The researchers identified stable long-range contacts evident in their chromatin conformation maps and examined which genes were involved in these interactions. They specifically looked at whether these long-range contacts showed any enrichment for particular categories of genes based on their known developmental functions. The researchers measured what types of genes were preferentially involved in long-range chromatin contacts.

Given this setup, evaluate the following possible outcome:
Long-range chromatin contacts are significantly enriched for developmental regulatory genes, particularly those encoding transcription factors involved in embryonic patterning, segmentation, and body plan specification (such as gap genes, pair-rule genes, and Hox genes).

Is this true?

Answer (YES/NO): YES